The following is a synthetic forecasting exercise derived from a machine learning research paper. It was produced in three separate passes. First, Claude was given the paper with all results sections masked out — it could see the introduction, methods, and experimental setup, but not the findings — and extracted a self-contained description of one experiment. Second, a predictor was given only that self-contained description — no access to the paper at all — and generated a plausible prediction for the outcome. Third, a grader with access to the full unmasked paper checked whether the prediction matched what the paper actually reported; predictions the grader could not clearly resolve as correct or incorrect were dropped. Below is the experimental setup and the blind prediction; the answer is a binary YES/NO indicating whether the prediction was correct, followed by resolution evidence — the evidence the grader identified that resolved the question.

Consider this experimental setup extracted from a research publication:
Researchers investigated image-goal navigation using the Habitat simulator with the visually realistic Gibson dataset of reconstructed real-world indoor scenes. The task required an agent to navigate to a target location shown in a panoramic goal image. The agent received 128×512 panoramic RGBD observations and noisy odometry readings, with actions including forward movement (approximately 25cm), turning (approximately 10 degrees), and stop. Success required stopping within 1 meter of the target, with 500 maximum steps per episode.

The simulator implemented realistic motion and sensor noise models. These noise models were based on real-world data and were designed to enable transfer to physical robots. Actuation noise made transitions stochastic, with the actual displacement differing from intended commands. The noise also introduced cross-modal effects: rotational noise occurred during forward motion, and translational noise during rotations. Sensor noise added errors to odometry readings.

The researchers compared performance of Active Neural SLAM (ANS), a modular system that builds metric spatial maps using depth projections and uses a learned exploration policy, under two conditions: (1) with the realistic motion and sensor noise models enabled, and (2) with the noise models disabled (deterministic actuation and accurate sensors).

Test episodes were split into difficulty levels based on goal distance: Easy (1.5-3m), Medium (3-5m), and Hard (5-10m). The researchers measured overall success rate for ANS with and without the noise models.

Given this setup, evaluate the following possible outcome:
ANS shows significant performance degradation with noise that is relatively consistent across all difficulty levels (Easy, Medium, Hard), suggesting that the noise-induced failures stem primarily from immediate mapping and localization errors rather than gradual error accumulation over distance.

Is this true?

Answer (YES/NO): NO